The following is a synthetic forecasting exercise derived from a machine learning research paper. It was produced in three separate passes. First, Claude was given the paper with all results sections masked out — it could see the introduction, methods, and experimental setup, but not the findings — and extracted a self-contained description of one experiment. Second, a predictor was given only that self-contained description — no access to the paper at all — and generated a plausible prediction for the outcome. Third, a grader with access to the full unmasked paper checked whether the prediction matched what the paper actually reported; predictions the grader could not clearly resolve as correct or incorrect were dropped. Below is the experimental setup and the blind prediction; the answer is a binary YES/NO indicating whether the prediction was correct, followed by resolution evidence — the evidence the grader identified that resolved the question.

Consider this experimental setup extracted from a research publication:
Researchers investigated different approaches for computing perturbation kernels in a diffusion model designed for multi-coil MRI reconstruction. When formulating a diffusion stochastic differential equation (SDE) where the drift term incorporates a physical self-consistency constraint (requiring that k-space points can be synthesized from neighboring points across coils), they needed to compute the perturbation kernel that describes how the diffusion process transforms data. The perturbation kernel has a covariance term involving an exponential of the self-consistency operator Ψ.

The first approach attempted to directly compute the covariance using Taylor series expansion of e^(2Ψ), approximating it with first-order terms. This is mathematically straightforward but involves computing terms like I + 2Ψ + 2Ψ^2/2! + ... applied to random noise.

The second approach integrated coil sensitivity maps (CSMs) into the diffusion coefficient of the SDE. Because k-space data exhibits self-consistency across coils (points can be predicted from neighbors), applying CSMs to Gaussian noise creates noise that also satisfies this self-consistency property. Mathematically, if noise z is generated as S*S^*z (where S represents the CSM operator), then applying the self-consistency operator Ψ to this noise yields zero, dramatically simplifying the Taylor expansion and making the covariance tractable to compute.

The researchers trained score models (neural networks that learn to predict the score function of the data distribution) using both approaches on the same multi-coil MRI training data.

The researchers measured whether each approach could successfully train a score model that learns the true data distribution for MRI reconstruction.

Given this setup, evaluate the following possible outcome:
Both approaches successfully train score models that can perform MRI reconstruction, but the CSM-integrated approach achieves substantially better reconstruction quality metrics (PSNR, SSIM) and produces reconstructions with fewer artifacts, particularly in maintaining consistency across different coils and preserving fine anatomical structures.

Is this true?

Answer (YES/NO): NO